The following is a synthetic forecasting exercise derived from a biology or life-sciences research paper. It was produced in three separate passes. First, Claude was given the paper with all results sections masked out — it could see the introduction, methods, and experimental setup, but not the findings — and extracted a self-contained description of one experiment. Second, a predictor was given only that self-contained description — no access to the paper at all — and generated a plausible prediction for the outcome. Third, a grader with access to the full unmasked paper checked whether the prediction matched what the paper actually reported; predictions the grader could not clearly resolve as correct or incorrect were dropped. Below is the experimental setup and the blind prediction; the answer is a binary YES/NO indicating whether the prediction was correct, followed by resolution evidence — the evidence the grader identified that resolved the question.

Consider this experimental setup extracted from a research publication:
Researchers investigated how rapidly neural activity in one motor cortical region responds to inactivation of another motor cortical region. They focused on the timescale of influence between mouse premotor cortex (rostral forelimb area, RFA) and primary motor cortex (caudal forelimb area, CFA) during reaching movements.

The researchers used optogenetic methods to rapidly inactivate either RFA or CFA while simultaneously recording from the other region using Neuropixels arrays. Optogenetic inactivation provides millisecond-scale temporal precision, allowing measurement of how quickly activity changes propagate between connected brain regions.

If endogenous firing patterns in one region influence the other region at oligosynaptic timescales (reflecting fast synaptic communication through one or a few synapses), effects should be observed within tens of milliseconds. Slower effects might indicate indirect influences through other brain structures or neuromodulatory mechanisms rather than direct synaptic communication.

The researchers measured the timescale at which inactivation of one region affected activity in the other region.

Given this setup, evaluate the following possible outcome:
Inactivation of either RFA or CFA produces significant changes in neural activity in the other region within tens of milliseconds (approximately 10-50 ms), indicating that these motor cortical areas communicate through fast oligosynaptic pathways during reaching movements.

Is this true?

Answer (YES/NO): YES